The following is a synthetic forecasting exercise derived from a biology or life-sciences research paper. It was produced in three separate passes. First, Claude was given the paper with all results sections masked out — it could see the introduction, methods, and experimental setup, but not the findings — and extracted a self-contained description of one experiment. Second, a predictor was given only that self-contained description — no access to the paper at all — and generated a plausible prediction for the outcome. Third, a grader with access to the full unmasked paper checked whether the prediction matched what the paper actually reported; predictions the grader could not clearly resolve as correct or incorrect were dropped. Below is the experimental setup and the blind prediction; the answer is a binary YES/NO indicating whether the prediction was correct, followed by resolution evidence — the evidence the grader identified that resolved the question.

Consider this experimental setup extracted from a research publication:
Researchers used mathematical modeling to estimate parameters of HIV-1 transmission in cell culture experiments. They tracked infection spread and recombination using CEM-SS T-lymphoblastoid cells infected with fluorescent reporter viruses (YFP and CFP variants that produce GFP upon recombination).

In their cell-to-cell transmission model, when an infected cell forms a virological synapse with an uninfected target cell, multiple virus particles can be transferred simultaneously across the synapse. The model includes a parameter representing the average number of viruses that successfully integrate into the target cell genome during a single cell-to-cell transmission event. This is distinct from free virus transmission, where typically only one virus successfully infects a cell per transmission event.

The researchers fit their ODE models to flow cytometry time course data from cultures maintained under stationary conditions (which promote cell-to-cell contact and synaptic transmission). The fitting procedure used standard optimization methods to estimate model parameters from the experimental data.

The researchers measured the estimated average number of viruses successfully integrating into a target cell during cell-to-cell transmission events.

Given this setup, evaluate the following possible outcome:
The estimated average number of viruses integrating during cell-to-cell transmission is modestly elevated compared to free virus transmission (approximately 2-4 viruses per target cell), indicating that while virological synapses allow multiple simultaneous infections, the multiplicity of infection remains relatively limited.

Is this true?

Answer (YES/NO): YES